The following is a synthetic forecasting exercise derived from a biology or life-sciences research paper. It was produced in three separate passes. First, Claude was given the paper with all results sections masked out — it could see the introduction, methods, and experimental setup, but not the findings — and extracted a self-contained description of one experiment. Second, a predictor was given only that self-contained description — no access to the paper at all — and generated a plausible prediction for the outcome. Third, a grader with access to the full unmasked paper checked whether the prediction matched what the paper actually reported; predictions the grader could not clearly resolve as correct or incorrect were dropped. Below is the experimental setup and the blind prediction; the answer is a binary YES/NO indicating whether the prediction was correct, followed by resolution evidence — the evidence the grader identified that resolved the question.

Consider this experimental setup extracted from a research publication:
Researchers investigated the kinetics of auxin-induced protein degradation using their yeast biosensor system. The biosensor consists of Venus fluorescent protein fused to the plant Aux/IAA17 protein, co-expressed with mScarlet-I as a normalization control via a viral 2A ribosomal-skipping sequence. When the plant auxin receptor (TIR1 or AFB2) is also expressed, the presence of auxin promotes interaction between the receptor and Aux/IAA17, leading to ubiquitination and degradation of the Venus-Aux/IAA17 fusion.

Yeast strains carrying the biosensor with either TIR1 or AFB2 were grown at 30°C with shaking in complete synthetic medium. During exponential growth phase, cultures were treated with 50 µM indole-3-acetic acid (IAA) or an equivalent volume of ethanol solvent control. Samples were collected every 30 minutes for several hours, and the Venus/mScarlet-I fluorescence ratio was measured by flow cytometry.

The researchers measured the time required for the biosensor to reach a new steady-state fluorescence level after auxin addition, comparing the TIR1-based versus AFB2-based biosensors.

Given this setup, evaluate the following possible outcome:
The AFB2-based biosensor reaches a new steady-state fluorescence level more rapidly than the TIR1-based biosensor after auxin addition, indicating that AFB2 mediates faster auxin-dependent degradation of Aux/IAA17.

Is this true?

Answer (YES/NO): YES